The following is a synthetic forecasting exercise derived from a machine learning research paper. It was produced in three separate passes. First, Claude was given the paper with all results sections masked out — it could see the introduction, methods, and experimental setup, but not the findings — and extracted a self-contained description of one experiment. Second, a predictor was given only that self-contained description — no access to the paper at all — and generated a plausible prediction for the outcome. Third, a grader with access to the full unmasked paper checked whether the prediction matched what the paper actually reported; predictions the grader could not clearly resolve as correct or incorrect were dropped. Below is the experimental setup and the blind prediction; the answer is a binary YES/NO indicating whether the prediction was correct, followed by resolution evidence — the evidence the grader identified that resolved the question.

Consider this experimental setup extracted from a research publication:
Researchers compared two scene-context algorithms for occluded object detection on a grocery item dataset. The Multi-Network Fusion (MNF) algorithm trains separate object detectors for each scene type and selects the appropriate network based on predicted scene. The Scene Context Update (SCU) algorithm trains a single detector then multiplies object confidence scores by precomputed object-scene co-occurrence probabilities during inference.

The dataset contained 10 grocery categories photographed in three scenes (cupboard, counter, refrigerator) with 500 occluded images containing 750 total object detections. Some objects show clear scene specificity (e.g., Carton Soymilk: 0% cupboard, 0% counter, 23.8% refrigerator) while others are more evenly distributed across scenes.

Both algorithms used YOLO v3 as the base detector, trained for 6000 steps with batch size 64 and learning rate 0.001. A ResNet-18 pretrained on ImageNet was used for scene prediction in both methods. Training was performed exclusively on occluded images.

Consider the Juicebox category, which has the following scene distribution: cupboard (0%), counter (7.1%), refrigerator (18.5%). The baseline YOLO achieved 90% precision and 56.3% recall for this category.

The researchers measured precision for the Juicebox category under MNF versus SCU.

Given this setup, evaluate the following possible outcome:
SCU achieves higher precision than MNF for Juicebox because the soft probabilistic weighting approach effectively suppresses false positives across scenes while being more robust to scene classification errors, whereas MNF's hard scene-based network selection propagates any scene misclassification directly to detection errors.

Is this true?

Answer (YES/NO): YES